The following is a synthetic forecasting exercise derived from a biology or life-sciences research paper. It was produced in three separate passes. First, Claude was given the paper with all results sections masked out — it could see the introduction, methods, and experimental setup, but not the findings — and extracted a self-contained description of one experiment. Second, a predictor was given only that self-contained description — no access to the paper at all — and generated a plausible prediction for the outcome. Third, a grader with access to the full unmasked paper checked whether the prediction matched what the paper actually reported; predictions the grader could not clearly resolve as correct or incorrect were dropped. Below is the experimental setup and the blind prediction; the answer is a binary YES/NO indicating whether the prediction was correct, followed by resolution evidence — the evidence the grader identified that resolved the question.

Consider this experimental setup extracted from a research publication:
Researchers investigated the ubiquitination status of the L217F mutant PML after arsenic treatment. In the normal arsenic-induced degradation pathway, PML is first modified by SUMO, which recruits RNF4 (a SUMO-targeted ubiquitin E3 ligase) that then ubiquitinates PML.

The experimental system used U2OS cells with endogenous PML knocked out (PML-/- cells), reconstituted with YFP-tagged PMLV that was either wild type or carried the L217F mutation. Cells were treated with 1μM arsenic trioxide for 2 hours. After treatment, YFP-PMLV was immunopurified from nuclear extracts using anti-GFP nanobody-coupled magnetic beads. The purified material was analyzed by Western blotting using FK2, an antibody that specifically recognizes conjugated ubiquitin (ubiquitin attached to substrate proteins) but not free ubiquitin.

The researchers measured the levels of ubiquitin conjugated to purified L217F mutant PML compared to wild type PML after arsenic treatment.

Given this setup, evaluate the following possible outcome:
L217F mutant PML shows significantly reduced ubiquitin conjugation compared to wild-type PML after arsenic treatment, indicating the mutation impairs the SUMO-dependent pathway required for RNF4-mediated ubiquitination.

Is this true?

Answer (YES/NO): NO